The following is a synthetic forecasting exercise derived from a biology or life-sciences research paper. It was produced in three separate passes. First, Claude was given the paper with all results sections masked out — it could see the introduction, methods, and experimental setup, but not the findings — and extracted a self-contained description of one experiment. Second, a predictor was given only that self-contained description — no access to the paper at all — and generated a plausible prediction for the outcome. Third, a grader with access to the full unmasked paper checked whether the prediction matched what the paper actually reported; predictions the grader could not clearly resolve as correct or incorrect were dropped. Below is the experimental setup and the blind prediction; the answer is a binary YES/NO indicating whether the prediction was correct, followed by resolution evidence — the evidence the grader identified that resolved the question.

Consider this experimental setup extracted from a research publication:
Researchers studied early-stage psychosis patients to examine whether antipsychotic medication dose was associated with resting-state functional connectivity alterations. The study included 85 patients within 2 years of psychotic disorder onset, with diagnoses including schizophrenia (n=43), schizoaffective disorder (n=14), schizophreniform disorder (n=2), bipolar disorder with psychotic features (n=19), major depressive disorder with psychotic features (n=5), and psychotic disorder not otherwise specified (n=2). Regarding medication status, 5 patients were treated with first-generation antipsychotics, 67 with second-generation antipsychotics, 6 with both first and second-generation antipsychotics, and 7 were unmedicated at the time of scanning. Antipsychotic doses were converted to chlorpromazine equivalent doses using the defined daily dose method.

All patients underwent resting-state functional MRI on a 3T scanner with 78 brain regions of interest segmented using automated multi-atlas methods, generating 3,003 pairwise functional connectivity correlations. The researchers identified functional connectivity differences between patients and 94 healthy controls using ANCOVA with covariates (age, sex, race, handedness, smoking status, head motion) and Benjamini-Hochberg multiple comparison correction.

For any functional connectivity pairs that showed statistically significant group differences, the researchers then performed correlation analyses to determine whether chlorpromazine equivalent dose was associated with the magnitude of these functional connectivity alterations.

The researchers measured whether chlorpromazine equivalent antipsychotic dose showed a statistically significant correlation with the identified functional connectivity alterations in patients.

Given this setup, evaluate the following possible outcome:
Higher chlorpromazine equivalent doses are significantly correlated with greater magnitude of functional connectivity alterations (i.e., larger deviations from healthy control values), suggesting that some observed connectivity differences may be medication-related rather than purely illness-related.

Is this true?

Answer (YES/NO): NO